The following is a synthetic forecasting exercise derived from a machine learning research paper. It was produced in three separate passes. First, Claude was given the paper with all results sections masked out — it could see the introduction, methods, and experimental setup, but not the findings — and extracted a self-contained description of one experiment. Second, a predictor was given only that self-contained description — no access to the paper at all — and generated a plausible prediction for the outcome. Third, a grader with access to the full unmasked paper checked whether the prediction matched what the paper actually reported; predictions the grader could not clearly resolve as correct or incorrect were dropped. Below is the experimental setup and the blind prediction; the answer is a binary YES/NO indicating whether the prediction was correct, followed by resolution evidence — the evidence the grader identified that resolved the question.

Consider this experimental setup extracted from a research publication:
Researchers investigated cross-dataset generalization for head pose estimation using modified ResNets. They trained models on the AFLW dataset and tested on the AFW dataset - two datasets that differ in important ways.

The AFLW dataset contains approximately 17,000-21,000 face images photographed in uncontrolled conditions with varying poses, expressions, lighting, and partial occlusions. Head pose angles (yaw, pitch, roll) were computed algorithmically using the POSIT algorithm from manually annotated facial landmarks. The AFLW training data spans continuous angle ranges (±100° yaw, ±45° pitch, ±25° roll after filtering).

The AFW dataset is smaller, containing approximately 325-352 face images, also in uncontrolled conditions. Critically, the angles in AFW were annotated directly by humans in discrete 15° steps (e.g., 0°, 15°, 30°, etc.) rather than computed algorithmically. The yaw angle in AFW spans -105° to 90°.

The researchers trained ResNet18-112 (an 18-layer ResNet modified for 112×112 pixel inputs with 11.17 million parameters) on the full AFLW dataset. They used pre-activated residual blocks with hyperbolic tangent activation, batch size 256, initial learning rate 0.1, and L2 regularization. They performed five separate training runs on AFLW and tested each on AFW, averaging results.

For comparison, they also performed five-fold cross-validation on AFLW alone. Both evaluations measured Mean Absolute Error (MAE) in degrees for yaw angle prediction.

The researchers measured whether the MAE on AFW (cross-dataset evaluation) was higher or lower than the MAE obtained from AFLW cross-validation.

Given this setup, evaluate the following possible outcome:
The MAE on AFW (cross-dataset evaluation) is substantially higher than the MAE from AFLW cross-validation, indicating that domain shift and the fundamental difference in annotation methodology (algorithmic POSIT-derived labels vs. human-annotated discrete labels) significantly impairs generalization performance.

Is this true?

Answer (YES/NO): YES